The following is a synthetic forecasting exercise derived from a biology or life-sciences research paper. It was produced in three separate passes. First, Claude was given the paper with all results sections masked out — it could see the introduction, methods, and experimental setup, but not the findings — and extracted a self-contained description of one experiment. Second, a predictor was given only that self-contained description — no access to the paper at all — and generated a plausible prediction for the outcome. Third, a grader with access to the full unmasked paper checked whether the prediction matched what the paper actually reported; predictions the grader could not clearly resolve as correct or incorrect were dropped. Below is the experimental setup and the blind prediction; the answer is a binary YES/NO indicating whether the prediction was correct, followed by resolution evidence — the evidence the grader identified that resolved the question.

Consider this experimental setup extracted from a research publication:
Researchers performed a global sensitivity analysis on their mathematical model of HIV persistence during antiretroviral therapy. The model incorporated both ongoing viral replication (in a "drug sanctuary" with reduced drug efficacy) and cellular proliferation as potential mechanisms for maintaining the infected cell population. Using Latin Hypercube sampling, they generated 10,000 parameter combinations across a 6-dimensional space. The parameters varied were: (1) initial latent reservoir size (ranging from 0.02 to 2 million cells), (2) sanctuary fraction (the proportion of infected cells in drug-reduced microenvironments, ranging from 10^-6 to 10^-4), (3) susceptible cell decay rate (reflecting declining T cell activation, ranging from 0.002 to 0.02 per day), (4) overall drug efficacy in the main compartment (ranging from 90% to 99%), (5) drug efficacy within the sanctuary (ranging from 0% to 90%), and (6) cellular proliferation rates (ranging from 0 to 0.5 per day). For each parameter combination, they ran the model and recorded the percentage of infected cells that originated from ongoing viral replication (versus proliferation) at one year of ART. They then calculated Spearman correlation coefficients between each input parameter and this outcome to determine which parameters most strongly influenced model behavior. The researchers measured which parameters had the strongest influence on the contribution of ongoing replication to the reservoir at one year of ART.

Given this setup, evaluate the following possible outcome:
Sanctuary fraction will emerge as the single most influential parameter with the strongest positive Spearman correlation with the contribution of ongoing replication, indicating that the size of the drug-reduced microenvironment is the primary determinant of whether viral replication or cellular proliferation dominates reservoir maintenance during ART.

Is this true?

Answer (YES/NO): NO